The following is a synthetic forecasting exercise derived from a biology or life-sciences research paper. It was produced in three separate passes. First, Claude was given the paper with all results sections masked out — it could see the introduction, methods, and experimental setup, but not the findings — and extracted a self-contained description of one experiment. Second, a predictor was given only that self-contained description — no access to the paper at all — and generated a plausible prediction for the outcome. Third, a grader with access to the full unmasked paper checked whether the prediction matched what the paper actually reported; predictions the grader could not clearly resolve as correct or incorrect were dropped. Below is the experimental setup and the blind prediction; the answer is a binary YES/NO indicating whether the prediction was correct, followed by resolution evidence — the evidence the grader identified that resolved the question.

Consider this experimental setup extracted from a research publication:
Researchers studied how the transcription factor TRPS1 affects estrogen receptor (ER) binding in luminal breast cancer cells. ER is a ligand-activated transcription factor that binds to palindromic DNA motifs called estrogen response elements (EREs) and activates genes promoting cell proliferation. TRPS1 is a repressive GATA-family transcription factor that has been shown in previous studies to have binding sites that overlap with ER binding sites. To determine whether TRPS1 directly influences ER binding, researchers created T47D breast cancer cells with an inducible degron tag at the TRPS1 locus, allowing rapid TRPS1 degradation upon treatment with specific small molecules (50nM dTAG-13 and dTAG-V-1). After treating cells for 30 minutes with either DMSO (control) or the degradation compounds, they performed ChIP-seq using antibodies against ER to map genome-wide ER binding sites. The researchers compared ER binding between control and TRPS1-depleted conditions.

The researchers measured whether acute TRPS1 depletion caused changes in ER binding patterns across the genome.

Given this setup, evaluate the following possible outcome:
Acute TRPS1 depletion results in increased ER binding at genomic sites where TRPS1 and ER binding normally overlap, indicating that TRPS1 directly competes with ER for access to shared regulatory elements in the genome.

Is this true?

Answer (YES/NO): NO